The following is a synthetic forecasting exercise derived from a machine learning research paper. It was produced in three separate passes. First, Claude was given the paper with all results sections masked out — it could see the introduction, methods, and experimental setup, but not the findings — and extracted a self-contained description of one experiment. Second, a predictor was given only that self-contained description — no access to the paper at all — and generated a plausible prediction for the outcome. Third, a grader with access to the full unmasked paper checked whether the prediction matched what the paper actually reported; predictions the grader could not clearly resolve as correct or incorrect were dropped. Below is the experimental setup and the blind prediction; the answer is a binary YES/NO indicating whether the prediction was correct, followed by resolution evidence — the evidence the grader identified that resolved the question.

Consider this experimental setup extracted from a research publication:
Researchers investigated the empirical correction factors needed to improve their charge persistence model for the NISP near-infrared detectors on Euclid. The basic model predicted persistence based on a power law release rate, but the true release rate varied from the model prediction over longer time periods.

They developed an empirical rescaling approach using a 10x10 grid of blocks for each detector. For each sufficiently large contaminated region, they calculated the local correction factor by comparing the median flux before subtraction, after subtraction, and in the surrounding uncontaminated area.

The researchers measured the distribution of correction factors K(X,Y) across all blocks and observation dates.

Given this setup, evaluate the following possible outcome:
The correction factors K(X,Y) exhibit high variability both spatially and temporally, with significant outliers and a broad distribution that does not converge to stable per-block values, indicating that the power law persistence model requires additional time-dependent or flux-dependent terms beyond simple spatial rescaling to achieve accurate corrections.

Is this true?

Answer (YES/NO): NO